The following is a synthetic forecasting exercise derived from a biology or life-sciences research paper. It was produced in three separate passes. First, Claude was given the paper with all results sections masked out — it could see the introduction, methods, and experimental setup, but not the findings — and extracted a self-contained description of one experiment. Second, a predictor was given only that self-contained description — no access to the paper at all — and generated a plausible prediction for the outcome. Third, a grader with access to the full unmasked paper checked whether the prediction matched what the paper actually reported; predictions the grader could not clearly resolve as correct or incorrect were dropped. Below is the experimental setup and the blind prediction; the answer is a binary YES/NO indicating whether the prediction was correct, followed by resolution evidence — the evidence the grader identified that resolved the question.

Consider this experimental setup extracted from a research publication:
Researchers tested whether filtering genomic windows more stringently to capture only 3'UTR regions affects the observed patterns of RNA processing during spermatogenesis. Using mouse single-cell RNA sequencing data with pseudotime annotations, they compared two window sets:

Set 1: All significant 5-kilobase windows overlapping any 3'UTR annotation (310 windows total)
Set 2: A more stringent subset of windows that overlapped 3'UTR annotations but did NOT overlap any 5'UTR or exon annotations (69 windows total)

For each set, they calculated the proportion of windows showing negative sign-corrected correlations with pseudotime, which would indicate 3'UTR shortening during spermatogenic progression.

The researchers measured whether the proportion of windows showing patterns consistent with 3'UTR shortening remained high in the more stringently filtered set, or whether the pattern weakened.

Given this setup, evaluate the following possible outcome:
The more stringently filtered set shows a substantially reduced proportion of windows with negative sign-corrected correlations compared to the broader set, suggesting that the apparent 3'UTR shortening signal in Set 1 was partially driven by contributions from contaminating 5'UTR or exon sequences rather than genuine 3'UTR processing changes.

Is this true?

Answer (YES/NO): NO